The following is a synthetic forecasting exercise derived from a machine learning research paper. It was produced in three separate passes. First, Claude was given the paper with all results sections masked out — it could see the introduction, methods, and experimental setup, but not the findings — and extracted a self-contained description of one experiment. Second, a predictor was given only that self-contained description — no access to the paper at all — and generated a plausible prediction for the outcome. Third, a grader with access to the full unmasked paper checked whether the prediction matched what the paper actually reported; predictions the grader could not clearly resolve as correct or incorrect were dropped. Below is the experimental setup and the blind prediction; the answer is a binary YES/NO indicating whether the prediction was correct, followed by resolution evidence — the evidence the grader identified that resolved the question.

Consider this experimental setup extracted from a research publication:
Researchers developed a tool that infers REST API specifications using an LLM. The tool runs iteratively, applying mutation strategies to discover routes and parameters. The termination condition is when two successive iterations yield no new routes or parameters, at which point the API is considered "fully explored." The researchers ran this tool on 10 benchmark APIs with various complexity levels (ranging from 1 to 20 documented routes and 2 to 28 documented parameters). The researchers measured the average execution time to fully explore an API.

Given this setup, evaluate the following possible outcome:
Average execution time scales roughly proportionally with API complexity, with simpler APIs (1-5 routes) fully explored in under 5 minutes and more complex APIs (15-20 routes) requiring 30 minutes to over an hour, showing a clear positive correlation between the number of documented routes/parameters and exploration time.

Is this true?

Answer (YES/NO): NO